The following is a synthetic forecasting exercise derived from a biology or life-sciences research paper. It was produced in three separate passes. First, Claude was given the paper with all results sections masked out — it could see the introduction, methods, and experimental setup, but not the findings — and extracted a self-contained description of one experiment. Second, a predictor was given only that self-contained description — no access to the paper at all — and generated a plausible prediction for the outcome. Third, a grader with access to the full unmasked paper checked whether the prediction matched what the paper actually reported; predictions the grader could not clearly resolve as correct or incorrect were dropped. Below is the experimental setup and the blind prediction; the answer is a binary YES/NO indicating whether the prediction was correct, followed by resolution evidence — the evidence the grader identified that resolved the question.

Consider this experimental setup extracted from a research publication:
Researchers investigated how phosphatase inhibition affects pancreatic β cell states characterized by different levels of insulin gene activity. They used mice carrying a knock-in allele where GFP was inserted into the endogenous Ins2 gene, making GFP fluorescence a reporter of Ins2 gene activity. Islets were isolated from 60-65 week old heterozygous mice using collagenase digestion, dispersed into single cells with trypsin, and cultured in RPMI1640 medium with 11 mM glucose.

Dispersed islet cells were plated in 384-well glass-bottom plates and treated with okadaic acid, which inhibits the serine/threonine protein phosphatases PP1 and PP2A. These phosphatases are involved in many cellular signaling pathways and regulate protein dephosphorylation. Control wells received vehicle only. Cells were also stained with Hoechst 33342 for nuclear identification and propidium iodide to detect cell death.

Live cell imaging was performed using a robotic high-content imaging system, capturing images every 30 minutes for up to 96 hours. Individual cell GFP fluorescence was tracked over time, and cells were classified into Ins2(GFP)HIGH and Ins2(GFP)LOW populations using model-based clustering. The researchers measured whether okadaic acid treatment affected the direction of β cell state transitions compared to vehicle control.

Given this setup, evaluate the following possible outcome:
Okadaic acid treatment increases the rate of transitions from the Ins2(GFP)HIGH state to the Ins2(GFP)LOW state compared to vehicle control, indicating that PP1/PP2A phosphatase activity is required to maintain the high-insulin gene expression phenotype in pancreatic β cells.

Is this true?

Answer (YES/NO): YES